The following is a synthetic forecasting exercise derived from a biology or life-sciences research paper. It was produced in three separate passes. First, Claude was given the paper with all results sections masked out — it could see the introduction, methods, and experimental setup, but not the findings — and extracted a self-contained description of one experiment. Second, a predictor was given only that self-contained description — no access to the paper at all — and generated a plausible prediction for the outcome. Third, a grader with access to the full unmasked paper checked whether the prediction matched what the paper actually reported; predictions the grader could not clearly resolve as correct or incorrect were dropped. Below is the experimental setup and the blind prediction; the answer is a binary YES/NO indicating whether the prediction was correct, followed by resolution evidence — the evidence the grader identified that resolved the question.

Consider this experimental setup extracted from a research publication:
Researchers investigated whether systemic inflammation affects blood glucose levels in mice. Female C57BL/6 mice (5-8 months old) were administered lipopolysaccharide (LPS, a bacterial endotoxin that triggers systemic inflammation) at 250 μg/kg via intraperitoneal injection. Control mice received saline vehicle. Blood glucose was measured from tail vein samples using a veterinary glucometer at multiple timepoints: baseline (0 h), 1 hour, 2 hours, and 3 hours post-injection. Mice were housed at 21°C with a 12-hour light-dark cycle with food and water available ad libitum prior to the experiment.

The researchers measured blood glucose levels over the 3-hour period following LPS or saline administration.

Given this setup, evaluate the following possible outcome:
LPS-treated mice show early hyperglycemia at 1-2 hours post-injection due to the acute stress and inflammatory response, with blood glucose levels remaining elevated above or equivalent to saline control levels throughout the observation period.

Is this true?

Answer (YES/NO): NO